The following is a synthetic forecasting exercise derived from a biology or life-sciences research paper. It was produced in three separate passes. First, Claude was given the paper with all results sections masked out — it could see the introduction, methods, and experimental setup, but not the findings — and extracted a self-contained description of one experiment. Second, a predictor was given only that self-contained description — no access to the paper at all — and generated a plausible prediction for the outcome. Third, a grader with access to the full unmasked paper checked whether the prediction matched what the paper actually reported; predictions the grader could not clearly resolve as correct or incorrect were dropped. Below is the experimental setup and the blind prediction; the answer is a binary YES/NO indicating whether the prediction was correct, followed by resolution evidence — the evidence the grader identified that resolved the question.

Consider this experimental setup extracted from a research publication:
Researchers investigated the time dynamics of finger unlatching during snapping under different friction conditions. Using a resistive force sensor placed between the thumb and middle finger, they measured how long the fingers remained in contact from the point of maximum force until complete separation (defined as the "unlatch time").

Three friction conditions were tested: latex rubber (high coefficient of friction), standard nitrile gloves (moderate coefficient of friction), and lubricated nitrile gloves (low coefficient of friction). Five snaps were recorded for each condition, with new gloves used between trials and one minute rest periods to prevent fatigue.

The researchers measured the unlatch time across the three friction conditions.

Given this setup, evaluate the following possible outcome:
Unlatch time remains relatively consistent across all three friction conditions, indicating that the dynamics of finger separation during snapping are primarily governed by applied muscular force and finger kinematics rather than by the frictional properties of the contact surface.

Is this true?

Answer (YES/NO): NO